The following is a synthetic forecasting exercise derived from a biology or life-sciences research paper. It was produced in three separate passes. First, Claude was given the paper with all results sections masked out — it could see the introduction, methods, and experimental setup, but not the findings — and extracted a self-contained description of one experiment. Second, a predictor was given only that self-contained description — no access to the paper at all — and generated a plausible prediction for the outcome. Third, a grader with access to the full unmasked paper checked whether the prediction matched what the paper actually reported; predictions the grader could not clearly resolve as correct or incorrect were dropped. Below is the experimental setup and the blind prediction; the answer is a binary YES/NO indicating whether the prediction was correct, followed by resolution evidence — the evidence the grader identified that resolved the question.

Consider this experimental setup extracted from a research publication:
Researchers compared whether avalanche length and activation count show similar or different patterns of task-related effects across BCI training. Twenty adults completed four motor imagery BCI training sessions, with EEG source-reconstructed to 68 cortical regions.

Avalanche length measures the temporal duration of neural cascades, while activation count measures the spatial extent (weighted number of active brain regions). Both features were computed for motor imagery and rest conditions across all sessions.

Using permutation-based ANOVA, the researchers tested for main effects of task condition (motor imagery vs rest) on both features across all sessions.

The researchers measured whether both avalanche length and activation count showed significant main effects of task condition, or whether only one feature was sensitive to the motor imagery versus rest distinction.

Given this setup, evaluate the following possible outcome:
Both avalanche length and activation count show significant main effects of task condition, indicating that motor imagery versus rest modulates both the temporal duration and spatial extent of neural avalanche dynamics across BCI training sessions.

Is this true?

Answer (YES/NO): NO